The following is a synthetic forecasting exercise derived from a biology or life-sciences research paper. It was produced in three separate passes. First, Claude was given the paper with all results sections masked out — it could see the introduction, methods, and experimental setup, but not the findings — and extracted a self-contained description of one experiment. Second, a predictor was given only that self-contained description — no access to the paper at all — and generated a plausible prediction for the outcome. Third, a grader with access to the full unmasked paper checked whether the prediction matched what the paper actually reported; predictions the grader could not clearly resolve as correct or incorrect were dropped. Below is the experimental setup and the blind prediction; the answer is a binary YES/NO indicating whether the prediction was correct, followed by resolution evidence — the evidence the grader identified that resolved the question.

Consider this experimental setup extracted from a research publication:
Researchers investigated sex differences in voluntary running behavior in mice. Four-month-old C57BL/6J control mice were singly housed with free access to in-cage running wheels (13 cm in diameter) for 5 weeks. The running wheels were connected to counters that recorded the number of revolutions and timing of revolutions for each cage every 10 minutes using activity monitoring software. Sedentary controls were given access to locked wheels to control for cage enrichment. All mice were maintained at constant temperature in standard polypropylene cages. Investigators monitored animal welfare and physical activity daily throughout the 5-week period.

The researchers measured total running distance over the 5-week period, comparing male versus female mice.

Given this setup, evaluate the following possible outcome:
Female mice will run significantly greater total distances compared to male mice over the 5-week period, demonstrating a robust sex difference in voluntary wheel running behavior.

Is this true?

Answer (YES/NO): NO